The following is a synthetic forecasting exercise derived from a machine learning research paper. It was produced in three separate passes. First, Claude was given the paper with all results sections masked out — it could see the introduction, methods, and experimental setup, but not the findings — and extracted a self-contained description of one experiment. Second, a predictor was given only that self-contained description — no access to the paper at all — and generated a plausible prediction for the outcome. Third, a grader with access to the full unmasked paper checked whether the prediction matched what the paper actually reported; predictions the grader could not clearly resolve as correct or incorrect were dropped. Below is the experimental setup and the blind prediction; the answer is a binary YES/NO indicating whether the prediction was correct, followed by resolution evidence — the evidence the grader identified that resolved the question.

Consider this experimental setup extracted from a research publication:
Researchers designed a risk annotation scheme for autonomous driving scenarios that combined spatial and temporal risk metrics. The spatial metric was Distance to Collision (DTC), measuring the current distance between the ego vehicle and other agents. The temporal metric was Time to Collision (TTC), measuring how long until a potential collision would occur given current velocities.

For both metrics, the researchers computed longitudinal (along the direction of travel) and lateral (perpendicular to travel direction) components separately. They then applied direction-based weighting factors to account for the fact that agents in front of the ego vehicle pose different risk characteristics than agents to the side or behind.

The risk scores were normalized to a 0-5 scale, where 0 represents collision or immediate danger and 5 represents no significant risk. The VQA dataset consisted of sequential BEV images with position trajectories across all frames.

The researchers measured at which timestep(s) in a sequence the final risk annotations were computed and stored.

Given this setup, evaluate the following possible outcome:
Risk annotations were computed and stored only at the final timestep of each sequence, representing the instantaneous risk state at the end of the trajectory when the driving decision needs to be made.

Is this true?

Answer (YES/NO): YES